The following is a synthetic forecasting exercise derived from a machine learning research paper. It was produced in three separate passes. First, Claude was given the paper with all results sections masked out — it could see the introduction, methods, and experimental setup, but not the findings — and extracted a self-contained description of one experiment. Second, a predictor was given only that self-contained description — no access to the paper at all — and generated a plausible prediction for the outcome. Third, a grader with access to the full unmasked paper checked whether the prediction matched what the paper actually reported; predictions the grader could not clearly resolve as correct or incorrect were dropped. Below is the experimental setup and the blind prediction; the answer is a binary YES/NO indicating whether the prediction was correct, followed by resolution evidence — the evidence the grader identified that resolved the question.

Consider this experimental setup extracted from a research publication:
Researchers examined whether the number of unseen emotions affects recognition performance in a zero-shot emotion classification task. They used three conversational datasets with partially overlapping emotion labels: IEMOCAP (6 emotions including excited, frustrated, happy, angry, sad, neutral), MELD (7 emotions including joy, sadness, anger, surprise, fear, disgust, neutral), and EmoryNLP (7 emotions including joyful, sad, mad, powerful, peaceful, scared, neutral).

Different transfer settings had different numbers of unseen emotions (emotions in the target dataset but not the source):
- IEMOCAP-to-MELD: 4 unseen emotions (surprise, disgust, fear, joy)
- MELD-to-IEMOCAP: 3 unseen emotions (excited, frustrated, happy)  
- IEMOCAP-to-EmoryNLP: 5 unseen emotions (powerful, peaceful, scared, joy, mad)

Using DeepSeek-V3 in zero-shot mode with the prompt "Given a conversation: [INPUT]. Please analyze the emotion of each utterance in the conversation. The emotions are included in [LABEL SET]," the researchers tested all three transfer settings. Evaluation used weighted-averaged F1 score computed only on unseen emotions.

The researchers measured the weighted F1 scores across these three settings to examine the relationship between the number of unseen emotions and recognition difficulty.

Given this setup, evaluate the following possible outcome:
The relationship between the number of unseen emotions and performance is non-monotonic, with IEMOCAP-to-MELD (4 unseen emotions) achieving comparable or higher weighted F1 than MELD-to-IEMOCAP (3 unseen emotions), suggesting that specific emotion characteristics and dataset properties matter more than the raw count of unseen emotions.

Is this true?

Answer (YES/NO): YES